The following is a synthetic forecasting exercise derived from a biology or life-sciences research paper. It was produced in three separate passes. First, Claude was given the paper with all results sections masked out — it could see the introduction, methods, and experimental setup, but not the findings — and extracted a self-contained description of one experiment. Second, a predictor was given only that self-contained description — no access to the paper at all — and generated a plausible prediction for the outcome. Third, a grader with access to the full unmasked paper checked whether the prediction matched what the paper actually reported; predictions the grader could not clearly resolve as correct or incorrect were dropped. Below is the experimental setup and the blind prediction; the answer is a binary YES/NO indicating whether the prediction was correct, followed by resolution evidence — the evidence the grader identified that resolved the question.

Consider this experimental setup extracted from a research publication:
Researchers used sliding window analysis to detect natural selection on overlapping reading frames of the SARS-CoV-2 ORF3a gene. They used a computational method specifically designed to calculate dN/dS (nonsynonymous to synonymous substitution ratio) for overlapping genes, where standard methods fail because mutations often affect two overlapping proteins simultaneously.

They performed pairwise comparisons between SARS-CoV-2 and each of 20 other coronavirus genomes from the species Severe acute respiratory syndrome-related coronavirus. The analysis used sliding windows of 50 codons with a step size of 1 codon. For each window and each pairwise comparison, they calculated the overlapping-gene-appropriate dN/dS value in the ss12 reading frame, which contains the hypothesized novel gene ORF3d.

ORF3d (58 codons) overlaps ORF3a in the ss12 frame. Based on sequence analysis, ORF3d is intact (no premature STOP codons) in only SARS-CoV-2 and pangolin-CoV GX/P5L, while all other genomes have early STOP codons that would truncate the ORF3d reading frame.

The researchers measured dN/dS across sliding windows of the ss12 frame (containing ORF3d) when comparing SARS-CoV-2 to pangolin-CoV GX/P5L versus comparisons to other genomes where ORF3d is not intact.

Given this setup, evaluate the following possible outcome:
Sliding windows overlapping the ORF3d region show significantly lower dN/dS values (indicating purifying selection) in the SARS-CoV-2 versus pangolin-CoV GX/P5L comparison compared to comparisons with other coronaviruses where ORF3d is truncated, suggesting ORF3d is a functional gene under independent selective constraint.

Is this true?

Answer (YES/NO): YES